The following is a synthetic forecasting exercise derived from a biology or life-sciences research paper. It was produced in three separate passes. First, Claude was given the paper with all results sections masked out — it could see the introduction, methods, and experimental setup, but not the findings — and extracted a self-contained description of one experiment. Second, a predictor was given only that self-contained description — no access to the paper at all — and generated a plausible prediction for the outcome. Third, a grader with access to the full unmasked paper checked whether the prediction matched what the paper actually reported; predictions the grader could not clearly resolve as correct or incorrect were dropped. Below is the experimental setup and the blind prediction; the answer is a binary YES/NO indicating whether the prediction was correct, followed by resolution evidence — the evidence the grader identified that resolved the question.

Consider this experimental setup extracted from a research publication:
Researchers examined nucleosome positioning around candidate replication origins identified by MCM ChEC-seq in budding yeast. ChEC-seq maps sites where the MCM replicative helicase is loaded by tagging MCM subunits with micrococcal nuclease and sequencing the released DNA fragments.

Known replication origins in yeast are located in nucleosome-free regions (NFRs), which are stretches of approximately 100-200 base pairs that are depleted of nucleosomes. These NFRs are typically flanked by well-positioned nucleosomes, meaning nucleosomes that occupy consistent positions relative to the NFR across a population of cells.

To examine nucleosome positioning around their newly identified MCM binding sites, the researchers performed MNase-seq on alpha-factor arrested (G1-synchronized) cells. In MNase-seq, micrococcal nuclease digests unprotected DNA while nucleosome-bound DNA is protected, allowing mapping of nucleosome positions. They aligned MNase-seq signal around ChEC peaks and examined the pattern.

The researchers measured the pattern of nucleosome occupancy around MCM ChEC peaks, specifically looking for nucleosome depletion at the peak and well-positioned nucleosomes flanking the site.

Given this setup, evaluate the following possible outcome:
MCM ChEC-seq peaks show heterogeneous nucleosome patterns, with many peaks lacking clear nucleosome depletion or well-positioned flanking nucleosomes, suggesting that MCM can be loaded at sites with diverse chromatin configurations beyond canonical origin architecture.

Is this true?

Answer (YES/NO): NO